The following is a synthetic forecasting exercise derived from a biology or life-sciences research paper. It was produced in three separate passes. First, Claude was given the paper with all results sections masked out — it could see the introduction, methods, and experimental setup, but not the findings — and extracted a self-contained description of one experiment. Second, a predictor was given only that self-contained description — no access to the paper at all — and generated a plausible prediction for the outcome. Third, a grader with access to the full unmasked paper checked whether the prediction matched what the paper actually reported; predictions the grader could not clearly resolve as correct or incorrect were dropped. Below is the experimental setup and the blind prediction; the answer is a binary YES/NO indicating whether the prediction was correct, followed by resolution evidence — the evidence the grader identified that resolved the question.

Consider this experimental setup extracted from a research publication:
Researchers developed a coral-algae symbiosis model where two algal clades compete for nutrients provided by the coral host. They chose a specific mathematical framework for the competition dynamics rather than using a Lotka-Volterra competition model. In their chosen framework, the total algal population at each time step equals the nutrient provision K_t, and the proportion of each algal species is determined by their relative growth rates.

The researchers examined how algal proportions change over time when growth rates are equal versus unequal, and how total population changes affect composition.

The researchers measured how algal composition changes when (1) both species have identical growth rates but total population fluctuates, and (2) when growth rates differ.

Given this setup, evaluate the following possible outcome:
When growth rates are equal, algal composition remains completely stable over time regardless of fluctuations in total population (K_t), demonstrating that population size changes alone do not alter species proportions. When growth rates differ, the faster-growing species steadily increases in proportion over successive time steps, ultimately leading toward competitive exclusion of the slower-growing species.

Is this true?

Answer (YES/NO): YES